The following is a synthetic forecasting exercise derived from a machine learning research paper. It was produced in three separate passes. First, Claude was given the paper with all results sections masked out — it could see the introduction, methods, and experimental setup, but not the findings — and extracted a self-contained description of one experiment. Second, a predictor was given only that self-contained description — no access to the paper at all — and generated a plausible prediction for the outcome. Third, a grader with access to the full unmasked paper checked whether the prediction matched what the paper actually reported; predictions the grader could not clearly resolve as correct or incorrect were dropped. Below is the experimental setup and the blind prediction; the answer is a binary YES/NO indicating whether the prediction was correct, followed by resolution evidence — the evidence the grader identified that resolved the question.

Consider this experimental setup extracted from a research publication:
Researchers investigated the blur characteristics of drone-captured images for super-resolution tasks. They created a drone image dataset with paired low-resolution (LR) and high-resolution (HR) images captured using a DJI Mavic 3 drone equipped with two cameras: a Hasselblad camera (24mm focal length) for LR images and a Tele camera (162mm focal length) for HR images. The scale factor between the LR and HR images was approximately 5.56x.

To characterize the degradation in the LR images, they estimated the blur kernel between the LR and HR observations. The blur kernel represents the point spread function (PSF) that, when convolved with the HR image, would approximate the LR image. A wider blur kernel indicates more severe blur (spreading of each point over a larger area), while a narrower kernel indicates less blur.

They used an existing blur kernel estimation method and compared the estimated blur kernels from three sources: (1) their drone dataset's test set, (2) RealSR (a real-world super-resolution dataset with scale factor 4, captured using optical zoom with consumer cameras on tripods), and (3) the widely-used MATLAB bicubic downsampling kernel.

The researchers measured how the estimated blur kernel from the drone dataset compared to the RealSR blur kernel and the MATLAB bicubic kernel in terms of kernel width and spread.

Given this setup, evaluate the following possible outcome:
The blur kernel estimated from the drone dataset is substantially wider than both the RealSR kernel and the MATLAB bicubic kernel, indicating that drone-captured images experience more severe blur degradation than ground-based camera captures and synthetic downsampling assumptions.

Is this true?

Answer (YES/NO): NO